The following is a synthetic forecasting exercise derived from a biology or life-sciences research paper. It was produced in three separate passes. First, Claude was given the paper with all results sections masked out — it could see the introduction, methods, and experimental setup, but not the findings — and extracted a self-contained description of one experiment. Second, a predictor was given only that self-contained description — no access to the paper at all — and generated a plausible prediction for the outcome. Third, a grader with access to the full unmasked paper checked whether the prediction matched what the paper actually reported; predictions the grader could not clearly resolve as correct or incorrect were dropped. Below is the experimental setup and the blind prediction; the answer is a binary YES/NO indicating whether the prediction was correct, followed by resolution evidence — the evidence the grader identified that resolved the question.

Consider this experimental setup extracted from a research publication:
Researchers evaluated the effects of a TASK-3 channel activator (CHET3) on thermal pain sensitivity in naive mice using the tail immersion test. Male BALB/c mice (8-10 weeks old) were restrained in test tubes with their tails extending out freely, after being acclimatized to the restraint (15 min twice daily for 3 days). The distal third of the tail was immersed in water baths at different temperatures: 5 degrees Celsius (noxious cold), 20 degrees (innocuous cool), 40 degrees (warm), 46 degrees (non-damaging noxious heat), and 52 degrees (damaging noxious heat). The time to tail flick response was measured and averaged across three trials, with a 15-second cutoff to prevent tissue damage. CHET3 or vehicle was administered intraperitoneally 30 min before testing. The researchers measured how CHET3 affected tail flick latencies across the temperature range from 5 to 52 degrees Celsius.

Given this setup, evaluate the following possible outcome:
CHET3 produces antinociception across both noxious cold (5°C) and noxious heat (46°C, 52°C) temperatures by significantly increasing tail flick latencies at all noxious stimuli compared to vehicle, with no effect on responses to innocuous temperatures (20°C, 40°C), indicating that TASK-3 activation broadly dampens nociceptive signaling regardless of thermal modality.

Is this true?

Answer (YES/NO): YES